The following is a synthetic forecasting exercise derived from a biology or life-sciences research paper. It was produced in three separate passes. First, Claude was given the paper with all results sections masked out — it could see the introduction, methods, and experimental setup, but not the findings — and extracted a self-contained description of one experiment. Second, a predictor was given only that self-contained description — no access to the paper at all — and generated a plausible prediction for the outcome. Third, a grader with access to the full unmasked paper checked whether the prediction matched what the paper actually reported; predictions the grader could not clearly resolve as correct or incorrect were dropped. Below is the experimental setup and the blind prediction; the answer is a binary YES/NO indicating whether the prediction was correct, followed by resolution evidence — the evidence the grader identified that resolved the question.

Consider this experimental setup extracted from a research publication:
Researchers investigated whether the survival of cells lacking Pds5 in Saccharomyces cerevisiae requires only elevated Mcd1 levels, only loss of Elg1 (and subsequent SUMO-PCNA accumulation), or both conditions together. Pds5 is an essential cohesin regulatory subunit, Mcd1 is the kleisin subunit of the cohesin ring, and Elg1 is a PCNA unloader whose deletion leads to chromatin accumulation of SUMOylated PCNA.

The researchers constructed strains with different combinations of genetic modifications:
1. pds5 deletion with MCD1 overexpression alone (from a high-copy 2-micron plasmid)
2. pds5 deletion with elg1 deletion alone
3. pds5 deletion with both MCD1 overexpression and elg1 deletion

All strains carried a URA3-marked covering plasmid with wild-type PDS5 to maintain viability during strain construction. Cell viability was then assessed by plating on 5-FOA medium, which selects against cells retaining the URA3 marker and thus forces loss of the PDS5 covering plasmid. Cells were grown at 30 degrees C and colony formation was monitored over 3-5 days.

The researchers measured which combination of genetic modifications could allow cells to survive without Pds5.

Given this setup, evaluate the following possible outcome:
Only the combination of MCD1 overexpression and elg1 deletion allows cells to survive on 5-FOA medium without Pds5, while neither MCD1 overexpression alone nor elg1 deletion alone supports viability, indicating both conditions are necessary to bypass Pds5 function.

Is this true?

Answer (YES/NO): YES